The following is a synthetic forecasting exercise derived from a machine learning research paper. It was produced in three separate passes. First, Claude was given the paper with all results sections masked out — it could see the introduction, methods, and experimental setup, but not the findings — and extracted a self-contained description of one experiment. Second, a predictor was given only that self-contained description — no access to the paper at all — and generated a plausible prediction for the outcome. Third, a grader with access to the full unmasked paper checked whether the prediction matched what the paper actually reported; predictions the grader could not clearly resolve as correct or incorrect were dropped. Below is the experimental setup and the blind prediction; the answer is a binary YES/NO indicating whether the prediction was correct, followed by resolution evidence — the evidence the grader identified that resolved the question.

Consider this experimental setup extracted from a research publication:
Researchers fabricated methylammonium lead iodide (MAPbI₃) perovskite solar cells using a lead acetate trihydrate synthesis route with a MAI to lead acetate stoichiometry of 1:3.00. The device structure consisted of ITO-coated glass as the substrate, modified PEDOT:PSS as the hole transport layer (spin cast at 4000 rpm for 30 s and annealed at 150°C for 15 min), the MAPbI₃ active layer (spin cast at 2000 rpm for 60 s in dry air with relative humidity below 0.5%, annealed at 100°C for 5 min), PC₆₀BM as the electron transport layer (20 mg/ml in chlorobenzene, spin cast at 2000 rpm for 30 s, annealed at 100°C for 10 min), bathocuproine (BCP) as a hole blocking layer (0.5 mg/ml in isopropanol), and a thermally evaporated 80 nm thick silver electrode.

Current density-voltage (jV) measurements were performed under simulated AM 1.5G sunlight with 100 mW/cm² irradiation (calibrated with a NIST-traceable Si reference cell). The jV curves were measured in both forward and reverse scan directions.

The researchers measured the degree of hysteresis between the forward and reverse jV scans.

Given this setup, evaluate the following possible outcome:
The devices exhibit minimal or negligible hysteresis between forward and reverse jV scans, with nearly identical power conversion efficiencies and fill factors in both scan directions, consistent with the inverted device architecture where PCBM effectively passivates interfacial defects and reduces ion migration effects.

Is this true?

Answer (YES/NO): YES